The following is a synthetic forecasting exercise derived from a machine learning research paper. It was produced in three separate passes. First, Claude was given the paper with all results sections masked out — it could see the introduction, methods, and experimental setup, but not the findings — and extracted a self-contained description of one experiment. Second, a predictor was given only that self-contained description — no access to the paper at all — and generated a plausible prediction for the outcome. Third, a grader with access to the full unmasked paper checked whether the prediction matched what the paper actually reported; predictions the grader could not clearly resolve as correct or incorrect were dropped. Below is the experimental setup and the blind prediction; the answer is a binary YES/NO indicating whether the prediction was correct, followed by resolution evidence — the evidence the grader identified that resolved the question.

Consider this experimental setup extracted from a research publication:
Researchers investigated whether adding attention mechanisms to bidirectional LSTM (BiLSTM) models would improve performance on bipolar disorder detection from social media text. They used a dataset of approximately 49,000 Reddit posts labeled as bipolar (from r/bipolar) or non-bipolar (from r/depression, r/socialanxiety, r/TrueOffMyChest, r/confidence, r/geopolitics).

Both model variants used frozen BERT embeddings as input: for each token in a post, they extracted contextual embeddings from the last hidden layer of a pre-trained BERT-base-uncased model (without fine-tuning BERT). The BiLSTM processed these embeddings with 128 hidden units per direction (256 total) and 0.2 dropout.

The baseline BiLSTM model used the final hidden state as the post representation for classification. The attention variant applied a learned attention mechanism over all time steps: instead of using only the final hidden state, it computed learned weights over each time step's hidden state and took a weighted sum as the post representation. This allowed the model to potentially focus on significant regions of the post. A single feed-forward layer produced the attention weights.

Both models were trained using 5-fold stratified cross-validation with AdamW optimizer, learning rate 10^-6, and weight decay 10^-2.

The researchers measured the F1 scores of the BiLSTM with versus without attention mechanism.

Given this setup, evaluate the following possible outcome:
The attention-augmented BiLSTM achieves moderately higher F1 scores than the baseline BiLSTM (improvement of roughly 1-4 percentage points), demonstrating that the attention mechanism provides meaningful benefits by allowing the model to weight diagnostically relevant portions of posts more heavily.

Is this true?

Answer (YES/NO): NO